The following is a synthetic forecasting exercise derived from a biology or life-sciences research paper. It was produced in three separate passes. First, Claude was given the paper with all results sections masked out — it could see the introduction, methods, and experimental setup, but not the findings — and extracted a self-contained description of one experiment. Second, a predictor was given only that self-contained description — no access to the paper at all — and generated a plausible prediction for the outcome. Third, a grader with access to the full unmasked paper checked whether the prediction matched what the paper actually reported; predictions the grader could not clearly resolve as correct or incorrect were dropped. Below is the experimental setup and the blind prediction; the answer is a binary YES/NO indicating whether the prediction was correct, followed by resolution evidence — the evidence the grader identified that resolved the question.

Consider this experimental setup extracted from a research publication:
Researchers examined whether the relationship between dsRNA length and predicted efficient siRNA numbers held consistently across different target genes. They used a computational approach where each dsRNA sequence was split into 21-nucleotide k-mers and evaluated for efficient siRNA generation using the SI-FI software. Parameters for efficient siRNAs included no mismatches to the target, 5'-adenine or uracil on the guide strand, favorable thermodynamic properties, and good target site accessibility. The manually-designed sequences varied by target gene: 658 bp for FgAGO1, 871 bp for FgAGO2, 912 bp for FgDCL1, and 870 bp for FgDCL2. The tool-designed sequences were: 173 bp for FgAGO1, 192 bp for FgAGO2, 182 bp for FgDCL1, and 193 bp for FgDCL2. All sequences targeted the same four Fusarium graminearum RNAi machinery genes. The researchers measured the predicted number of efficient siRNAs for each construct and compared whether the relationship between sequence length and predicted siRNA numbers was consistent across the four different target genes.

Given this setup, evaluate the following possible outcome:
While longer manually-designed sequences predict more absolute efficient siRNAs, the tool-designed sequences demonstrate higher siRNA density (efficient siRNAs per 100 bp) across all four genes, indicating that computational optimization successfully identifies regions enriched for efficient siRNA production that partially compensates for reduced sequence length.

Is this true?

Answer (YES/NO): NO